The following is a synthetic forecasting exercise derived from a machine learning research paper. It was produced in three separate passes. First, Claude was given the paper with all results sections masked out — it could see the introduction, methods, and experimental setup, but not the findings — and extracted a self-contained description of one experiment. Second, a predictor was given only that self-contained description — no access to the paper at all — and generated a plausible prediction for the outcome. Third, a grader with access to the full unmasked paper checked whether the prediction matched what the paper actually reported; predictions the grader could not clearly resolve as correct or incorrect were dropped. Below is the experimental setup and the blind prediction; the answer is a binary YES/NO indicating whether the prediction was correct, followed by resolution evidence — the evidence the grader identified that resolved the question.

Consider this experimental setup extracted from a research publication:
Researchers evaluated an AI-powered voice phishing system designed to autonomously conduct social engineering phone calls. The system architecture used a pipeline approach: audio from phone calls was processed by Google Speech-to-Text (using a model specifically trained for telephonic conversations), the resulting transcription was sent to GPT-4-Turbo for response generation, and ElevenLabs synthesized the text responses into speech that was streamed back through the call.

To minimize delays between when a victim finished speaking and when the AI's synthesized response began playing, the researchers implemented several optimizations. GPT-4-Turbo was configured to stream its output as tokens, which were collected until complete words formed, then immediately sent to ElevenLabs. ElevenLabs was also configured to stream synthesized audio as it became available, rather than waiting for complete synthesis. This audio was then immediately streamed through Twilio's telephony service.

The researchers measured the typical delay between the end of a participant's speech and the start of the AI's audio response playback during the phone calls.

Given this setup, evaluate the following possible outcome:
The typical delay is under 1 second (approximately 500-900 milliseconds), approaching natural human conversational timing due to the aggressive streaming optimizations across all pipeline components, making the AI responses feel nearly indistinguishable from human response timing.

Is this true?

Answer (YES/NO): NO